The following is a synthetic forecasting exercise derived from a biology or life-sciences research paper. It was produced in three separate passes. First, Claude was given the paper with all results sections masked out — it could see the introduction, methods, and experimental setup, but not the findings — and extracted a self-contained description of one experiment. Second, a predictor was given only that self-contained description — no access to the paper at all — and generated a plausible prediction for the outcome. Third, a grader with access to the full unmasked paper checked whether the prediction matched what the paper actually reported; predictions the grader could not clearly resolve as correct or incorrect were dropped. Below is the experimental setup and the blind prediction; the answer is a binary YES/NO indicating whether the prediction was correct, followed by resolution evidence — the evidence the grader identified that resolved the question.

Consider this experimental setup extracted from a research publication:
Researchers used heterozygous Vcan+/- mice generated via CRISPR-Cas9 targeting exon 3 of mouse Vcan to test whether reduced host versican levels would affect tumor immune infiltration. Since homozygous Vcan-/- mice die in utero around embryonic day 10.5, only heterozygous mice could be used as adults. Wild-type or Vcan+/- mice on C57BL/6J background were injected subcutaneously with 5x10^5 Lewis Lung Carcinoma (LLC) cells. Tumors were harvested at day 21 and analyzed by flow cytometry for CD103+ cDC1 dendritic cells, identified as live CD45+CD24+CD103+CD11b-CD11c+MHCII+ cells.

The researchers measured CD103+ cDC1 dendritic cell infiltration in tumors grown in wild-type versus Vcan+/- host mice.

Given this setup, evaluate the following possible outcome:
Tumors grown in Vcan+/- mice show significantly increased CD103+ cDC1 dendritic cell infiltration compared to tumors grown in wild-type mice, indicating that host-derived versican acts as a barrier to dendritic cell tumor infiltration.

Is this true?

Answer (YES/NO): NO